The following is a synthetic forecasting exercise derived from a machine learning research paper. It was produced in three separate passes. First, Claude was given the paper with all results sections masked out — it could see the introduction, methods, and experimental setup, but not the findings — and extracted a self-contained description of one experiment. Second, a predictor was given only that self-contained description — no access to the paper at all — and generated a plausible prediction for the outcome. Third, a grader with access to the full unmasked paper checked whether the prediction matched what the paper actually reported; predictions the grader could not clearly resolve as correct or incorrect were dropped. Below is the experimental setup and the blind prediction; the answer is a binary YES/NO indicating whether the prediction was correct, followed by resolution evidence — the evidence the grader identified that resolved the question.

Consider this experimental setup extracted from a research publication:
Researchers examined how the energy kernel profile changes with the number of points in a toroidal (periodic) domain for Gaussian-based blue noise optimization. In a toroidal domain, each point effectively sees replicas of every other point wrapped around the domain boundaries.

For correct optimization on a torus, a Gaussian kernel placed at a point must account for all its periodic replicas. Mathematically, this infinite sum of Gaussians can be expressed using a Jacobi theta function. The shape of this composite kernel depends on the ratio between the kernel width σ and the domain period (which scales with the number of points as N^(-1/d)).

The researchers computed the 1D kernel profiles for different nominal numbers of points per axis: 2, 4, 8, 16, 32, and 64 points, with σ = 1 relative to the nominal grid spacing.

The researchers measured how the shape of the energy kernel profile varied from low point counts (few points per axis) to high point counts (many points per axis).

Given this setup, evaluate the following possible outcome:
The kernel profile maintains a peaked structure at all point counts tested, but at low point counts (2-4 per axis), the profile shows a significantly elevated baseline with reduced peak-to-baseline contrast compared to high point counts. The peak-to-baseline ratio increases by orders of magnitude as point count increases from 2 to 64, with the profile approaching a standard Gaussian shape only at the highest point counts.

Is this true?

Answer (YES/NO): NO